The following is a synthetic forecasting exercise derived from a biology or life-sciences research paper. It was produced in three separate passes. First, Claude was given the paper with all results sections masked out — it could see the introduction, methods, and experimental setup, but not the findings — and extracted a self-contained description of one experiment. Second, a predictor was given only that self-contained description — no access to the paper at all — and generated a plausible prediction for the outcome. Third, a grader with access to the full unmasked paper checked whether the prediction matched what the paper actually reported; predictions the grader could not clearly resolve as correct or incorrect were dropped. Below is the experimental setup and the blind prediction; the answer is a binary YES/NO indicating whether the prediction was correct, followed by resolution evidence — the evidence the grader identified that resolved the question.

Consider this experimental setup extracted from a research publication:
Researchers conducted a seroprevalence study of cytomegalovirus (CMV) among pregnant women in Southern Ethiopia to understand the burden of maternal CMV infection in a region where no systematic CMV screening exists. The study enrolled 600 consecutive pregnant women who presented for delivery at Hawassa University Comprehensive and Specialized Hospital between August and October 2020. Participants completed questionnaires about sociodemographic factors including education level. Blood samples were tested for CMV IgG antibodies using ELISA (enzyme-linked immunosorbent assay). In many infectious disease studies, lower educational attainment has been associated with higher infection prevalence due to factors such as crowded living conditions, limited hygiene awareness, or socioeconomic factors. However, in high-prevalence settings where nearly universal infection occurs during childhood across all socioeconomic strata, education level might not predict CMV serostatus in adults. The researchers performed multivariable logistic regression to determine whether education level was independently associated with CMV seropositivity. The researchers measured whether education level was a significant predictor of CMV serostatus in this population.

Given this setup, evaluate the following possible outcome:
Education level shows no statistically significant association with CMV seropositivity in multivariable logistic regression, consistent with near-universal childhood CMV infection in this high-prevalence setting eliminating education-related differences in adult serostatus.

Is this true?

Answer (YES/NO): YES